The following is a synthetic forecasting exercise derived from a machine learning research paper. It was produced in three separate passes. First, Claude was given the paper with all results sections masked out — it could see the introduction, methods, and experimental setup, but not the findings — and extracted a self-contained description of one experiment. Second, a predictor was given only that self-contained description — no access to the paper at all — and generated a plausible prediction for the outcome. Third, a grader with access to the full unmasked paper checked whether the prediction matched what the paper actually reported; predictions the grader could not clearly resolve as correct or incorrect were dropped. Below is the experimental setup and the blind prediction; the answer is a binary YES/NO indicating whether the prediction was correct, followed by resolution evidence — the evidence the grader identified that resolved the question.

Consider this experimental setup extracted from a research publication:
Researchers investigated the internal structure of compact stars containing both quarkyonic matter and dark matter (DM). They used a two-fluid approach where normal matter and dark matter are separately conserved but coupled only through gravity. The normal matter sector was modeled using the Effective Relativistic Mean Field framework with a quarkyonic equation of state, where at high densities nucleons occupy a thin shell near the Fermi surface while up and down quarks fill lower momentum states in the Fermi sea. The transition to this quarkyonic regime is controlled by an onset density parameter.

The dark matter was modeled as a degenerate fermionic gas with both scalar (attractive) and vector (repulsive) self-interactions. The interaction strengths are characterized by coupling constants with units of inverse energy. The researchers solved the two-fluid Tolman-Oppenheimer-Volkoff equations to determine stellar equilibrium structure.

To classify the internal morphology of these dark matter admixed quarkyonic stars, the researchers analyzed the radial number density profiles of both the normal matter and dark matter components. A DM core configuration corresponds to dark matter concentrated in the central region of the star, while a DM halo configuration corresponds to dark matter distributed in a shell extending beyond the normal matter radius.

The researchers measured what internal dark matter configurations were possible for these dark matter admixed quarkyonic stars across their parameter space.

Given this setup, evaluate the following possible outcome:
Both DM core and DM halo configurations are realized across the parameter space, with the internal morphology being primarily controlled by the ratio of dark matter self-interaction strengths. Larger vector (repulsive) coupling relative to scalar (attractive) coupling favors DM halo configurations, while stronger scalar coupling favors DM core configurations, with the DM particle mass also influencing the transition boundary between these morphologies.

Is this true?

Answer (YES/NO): NO